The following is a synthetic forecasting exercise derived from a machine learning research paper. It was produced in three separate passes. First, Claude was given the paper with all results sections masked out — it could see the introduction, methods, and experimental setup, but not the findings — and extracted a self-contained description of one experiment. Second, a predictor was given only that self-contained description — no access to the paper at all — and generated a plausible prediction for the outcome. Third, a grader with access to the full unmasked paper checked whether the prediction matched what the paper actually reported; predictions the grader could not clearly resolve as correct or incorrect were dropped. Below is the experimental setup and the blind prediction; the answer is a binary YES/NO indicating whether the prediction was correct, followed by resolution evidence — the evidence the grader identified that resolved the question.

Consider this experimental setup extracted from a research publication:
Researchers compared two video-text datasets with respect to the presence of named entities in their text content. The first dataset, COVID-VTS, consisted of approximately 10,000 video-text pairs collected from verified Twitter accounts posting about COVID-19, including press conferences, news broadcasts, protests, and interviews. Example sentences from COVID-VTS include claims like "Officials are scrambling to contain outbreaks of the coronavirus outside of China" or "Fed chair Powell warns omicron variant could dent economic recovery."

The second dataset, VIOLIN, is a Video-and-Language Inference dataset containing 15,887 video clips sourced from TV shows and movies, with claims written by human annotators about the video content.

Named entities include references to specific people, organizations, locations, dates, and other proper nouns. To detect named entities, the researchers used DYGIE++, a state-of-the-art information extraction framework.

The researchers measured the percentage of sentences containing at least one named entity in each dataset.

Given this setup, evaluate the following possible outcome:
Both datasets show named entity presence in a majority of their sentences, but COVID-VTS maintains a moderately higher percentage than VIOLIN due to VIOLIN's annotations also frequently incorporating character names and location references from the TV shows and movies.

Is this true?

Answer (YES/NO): NO